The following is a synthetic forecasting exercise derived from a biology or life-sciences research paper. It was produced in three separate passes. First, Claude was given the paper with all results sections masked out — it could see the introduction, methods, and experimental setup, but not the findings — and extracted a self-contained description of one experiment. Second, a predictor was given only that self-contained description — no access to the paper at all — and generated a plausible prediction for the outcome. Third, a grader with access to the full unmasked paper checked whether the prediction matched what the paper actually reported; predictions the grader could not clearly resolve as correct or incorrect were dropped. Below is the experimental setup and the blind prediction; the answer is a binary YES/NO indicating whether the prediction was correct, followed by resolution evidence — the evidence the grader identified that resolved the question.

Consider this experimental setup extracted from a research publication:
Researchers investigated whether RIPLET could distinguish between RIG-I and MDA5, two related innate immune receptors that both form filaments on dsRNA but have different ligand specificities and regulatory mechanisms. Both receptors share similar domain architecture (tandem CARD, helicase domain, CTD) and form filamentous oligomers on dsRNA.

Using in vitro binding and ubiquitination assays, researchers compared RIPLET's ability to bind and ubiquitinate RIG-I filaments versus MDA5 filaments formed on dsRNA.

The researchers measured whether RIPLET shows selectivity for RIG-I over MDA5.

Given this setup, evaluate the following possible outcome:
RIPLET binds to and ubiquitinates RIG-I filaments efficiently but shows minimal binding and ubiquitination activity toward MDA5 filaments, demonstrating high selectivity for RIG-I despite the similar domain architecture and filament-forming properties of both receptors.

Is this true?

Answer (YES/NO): YES